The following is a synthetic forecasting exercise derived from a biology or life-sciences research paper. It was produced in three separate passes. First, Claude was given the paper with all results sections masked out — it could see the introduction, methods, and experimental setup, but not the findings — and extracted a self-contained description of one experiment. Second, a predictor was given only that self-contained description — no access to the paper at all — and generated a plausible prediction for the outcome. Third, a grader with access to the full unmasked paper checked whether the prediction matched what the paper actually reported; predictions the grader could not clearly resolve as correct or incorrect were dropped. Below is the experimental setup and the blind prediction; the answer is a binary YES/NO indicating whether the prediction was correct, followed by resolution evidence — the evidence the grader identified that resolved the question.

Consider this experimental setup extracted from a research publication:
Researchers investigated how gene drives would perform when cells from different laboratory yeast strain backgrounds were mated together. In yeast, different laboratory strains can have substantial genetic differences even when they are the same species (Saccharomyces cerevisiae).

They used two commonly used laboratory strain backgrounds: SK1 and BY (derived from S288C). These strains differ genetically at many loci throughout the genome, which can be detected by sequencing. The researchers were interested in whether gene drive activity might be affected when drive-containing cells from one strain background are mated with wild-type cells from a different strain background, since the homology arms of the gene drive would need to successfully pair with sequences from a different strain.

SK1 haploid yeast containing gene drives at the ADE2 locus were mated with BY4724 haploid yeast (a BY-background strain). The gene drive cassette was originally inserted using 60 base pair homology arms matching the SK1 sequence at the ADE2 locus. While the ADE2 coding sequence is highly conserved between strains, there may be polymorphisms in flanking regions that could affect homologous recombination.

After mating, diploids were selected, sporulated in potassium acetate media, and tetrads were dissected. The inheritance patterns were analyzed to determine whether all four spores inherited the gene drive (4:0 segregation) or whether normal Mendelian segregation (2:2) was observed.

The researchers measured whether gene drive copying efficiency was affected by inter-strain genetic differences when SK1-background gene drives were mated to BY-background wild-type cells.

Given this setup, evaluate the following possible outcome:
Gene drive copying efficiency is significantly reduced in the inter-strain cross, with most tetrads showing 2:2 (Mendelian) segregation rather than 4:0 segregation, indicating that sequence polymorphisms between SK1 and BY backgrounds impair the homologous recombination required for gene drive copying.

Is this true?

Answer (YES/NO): NO